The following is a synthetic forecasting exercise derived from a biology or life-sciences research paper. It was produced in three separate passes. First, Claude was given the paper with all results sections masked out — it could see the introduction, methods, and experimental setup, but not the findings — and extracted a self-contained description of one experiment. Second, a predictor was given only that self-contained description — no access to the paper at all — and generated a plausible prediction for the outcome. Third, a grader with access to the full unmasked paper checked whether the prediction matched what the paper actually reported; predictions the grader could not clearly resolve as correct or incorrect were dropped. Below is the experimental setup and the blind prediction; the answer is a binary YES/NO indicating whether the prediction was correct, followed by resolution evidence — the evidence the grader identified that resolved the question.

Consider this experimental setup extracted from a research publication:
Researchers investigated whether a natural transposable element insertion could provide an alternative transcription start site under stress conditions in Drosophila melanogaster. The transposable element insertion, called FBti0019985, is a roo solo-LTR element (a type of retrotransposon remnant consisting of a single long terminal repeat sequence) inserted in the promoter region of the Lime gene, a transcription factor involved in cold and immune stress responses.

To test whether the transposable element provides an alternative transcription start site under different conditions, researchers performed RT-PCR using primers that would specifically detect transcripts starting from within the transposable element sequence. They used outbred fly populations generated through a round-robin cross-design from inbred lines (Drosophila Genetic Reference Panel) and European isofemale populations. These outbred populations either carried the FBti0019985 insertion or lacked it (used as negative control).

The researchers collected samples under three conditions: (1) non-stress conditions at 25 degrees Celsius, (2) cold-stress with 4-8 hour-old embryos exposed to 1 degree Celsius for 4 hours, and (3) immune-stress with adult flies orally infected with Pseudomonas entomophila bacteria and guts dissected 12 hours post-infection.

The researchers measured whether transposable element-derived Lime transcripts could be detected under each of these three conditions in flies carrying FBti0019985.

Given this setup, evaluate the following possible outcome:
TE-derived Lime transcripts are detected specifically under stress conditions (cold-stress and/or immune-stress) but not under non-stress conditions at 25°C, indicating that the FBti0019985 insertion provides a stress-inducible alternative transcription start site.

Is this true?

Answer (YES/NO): NO